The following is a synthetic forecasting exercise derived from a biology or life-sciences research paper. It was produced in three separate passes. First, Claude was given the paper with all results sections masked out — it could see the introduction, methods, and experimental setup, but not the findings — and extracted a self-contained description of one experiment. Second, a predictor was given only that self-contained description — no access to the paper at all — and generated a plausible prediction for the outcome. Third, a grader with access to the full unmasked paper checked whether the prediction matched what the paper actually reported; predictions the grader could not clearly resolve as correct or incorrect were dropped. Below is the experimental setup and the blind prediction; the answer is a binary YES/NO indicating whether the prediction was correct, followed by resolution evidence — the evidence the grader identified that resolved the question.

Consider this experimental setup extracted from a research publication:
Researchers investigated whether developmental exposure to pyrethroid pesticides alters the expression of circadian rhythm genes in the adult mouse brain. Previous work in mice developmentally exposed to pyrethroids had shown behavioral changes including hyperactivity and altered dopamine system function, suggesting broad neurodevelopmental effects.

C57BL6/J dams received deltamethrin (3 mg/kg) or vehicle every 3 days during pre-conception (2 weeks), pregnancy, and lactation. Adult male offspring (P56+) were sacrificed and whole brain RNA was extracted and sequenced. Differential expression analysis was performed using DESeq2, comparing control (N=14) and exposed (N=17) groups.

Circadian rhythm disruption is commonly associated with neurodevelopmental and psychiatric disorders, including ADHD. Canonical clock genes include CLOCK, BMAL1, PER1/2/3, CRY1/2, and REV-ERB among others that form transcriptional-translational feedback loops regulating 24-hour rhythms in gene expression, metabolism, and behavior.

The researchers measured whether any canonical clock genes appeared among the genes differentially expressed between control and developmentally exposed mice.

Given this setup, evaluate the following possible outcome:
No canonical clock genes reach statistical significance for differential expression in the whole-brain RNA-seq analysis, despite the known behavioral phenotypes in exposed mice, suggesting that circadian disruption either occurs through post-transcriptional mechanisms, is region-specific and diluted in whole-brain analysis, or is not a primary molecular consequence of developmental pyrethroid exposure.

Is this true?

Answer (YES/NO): NO